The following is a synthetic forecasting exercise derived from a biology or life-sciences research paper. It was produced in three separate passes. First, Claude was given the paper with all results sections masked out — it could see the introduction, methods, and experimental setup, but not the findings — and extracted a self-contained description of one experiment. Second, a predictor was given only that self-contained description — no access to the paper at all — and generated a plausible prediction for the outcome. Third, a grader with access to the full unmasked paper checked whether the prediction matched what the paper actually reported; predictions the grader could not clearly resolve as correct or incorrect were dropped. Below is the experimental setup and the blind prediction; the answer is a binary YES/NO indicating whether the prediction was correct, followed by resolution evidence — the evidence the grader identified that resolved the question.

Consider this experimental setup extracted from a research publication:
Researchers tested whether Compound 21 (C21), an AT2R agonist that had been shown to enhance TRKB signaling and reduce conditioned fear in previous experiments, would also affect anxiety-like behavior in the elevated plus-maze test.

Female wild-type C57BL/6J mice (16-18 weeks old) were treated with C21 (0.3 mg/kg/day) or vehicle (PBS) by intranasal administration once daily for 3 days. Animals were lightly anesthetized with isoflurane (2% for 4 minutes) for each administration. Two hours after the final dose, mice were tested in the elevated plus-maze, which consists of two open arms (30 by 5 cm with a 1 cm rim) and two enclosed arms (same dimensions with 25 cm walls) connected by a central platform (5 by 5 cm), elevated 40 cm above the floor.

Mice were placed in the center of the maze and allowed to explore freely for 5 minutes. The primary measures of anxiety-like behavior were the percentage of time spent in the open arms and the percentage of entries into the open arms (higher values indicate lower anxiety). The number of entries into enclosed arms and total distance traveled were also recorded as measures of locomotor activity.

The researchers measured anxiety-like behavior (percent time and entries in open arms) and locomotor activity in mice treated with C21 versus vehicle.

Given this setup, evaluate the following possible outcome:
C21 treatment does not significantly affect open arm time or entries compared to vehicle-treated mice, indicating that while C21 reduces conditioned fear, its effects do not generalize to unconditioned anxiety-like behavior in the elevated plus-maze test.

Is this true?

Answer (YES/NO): YES